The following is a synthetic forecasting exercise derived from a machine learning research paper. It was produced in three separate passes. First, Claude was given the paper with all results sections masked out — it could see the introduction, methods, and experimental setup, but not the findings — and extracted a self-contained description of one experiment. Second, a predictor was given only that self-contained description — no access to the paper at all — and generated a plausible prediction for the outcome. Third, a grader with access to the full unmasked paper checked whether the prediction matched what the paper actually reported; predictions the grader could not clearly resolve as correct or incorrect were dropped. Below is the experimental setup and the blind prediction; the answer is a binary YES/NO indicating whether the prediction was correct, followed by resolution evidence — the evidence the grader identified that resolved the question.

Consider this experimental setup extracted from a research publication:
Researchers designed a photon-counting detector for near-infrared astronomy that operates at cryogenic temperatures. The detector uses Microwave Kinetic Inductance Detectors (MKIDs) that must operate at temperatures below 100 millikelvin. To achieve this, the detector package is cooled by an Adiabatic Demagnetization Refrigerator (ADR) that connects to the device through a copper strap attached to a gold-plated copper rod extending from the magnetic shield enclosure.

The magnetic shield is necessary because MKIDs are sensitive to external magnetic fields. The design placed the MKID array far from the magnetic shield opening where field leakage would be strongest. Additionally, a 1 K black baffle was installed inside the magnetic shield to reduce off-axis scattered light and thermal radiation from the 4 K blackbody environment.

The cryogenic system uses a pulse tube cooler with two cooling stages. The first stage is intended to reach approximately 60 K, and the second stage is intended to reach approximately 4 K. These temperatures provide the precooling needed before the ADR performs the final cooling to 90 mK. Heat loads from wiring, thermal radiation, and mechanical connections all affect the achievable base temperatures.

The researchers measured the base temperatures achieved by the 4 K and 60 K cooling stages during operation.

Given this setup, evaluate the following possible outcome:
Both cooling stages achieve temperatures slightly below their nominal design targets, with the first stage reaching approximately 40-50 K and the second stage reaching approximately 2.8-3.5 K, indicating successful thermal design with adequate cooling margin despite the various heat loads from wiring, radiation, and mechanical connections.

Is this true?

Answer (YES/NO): NO